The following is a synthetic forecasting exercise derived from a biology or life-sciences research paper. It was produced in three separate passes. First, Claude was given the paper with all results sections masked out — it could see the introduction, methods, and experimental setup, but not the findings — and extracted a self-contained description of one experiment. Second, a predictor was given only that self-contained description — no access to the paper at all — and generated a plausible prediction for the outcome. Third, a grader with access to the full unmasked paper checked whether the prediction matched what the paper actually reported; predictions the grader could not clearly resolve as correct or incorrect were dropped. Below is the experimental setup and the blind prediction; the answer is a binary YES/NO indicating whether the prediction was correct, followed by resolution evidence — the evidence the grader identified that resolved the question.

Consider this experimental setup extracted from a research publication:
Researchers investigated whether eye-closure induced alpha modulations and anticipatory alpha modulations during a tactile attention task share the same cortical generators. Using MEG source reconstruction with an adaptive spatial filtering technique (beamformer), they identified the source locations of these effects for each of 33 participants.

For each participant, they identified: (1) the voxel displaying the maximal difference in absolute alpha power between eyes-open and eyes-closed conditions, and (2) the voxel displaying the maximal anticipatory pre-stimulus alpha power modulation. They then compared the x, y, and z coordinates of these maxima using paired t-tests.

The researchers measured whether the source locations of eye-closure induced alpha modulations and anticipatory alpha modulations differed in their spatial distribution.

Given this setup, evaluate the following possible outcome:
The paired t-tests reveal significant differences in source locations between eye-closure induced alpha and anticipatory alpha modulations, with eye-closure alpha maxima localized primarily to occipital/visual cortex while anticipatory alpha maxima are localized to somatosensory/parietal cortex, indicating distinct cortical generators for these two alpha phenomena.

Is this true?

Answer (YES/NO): NO